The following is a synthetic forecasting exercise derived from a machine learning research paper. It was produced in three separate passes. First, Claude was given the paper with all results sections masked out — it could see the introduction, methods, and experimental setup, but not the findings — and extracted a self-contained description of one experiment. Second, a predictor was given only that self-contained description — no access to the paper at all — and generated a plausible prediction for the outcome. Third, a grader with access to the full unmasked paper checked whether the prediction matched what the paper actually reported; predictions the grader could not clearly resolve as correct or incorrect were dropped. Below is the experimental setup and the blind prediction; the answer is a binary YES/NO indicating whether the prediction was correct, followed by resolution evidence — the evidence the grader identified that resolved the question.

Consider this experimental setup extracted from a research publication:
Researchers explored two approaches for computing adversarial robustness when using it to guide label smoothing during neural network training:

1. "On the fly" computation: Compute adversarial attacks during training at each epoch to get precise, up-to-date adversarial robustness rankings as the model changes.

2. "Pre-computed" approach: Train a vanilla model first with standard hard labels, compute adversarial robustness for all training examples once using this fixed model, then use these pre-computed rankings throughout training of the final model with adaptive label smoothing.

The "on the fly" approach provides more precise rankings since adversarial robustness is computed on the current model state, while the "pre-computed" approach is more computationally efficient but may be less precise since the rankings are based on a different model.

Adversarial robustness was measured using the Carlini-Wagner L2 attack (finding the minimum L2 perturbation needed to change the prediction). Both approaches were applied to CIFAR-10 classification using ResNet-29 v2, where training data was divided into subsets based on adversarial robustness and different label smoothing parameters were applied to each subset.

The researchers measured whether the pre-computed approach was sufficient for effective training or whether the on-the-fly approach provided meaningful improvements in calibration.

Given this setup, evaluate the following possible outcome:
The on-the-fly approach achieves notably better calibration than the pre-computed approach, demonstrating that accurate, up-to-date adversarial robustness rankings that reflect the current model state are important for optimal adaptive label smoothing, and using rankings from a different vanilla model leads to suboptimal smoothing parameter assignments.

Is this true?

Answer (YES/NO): NO